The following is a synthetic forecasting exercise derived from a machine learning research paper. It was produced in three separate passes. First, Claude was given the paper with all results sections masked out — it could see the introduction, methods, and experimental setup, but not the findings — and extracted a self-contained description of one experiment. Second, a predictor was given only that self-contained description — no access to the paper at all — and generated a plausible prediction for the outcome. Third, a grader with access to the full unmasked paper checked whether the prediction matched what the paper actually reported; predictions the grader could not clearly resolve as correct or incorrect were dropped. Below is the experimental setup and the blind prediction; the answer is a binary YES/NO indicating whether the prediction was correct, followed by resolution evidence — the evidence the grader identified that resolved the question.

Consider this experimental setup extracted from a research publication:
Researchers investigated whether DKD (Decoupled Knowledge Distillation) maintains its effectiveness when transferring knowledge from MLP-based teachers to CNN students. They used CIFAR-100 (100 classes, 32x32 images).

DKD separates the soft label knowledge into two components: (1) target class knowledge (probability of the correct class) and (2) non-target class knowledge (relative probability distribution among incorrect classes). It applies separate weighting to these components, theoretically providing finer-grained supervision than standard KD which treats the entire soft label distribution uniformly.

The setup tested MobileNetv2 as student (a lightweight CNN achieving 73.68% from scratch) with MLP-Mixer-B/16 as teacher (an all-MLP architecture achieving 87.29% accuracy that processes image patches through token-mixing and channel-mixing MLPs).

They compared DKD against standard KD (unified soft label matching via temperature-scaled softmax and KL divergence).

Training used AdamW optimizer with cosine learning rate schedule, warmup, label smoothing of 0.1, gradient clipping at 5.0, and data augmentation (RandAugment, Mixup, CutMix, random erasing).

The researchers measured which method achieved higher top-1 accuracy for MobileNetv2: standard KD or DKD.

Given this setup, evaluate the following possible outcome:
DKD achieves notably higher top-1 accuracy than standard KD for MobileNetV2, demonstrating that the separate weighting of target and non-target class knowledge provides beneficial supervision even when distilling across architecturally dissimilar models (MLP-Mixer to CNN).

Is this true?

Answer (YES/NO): NO